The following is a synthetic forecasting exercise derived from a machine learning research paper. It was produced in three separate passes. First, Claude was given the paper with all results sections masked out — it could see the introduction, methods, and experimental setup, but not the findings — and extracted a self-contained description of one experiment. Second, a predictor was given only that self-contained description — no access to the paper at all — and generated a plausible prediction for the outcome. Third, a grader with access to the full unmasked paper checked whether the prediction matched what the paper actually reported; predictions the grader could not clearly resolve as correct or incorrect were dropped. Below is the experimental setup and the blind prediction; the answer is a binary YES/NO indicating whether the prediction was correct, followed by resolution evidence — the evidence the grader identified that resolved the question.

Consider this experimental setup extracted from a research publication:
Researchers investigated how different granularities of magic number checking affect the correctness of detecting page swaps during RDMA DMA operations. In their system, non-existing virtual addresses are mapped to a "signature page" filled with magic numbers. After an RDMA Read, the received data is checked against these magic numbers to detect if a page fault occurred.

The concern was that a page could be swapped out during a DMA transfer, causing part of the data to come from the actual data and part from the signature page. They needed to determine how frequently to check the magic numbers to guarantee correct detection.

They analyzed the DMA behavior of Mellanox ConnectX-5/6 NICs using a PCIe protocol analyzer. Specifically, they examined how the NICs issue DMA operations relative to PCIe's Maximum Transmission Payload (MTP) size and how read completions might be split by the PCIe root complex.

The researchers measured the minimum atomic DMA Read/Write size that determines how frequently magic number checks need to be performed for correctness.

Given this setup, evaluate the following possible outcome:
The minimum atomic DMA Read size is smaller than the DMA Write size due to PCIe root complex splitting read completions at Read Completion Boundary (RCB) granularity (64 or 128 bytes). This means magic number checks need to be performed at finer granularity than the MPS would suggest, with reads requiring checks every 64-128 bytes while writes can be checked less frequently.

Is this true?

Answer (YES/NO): NO